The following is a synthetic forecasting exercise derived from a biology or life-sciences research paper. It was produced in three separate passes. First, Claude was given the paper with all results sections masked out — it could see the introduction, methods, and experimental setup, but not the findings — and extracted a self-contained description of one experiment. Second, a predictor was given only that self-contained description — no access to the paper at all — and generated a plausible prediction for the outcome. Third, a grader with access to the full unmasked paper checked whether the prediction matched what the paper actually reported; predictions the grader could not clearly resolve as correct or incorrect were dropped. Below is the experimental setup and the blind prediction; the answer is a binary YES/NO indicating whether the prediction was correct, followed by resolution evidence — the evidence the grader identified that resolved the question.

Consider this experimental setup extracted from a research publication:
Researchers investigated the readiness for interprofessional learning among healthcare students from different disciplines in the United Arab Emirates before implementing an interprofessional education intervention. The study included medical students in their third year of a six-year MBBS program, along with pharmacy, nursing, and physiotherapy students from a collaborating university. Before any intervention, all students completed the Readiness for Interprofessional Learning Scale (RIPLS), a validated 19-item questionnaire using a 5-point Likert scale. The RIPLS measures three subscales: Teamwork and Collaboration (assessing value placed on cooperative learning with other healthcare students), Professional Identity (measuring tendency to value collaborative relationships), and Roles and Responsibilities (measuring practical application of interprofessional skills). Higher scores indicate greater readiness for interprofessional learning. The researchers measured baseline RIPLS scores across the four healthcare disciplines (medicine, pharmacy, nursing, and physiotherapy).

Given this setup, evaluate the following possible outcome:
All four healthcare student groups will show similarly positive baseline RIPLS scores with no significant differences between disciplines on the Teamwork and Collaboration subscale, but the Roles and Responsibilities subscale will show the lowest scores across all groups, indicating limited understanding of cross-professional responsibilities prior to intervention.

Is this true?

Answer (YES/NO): NO